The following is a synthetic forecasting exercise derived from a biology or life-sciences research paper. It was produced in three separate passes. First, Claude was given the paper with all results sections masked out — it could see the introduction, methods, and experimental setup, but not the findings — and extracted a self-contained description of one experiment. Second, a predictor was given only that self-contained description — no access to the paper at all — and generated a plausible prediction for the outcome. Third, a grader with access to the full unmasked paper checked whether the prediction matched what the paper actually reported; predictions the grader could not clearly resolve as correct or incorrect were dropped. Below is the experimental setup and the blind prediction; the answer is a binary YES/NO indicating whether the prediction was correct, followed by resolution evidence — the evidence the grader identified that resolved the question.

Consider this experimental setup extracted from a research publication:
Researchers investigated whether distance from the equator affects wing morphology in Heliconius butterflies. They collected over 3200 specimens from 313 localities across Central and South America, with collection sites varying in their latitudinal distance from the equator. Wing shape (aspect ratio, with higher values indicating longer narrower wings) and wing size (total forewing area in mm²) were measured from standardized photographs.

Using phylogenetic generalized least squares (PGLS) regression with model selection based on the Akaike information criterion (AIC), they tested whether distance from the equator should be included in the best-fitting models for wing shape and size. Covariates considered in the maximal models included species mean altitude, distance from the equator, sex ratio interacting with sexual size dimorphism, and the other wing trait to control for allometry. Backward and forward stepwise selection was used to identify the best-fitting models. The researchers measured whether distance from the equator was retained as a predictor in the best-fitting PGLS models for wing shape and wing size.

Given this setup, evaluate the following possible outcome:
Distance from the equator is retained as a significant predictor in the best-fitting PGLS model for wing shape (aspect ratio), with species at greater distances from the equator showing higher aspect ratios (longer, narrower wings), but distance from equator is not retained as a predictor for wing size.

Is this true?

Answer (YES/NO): NO